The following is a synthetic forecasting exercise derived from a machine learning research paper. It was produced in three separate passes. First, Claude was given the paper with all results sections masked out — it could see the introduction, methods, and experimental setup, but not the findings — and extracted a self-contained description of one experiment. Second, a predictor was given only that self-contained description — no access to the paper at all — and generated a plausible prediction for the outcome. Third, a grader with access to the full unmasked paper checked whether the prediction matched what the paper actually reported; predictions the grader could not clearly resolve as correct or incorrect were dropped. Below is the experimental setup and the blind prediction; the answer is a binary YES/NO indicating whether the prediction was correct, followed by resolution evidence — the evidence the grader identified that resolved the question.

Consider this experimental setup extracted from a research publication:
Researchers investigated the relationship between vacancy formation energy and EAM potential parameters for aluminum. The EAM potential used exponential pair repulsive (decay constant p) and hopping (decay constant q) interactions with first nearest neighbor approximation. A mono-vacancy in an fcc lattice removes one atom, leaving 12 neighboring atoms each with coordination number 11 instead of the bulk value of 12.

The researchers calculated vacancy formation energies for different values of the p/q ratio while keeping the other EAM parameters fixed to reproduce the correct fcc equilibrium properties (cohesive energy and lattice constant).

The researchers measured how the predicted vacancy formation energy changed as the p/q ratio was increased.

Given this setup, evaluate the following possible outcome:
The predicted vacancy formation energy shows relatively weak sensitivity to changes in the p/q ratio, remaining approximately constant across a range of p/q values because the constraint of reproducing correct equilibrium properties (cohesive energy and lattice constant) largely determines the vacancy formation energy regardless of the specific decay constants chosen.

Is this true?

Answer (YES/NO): NO